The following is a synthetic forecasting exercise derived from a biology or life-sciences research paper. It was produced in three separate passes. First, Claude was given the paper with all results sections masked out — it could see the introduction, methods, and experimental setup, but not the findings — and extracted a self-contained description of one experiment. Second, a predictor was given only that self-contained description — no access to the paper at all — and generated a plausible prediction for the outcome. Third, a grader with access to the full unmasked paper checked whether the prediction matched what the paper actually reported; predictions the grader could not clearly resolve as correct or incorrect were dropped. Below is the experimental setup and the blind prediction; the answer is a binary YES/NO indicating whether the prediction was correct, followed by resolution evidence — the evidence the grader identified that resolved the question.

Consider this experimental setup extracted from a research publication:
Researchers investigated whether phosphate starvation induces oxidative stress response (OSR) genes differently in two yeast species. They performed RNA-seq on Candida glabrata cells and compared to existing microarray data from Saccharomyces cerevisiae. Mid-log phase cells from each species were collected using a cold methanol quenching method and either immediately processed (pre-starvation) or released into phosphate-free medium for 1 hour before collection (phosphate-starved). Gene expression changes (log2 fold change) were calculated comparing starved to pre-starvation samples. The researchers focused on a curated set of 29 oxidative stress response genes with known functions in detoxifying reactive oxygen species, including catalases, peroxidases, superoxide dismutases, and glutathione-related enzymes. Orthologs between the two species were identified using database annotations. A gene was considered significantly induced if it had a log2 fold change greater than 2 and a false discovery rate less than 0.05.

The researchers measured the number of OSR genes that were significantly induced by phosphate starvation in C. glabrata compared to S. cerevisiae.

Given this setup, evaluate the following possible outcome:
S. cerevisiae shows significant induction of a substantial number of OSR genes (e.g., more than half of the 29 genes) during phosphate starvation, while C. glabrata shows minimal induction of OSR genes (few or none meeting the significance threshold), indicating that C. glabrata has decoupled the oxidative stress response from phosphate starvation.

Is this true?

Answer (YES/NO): NO